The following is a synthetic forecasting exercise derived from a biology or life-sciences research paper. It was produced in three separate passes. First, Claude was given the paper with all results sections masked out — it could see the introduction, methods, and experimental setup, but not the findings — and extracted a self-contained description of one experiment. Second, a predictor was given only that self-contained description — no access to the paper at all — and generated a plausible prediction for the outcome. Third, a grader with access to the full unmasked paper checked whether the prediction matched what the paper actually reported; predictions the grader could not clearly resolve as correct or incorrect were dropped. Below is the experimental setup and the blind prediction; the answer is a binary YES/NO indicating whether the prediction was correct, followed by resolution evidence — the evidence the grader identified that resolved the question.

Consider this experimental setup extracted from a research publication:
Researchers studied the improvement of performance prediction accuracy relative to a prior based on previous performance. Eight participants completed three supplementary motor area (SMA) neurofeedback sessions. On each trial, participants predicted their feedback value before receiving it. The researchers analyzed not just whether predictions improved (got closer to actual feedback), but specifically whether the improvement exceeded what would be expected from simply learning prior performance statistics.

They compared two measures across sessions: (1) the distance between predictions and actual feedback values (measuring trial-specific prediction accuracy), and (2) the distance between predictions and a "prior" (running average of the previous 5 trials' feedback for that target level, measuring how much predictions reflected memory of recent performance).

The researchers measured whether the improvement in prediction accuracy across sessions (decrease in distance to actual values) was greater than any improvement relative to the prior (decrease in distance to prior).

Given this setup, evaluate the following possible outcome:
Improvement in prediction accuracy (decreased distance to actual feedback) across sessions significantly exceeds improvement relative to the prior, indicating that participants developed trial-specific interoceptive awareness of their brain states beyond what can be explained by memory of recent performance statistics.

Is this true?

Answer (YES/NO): YES